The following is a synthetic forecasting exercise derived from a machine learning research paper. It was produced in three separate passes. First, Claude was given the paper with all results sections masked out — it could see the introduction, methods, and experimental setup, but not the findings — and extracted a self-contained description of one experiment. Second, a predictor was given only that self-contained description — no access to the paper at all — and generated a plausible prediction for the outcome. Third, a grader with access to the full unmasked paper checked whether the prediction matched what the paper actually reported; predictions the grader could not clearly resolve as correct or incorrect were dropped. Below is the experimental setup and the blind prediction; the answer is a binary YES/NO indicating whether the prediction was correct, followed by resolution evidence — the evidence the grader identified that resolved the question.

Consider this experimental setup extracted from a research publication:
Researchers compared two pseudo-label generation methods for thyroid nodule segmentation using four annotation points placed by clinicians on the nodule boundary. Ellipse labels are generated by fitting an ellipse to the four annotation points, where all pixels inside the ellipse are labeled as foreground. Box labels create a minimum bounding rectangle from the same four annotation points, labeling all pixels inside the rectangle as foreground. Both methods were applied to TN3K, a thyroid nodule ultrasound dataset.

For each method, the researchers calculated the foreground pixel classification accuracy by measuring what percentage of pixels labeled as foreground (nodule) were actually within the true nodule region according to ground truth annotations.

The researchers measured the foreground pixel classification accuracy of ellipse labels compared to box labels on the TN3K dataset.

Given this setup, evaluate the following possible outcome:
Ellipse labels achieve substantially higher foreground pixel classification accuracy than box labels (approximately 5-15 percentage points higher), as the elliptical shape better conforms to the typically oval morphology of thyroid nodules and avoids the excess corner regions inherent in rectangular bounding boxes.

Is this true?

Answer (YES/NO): NO